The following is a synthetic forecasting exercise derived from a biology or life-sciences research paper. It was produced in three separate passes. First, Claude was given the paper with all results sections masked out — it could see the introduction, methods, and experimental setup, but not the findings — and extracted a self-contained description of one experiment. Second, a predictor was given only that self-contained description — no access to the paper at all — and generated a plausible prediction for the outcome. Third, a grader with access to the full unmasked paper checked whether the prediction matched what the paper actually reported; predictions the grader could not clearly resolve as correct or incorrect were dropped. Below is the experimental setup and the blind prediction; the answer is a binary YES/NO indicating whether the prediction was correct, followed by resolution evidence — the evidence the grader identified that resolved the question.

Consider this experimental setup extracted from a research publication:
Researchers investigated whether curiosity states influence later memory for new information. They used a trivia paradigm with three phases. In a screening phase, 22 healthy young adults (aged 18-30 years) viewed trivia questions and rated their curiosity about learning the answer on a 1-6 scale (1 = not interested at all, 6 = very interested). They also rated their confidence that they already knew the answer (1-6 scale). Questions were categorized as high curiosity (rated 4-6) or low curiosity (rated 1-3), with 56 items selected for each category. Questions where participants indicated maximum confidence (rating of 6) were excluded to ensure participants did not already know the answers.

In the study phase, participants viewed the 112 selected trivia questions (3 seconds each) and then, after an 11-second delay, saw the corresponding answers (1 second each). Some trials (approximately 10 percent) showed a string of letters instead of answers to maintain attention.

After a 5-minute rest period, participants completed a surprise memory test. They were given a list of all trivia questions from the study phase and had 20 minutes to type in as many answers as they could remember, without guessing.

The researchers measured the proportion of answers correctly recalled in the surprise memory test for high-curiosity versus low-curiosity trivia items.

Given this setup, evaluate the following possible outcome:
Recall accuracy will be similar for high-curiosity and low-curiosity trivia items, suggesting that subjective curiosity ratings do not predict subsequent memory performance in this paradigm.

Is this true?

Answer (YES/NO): NO